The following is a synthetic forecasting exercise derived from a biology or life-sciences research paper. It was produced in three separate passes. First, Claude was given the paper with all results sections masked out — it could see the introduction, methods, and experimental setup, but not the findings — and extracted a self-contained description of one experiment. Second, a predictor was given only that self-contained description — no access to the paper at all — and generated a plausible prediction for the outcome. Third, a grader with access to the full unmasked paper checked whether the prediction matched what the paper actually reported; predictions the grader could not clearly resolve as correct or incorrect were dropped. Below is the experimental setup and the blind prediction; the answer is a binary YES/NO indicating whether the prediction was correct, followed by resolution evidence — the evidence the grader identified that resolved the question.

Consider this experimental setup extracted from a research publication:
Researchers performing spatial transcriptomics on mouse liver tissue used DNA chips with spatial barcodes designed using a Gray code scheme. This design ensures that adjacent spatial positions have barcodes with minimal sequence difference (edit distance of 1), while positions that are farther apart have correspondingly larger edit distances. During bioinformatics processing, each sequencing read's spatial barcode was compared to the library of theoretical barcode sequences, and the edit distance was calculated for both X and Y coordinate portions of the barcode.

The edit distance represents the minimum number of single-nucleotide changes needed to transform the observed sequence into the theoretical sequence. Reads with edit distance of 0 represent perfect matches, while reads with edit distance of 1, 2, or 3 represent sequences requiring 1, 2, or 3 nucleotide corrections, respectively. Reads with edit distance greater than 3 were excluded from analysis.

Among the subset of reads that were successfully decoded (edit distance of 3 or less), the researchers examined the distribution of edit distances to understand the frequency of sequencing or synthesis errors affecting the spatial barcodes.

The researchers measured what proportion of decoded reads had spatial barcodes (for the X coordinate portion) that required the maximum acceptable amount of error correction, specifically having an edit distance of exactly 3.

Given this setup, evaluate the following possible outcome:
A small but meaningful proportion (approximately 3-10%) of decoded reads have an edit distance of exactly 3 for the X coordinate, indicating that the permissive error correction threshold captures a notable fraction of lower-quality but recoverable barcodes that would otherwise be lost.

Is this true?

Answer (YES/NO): NO